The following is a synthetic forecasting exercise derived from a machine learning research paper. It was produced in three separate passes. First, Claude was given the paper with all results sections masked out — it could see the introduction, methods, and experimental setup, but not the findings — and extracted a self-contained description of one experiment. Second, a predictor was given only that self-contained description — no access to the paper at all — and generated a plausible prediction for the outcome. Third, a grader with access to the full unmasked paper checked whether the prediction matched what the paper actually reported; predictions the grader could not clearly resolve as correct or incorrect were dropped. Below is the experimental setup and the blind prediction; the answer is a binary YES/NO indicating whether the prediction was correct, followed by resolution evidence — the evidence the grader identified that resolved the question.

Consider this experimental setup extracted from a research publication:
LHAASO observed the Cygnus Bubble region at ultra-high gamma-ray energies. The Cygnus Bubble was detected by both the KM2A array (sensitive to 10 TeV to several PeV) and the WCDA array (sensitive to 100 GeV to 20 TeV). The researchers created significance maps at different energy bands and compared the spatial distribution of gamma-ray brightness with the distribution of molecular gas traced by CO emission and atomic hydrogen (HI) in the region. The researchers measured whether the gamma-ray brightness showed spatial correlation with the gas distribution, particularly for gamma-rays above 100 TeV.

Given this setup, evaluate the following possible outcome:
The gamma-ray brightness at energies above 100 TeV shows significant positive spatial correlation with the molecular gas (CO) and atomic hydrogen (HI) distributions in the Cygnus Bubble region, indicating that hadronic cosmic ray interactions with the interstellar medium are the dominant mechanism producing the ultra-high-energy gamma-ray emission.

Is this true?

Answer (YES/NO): YES